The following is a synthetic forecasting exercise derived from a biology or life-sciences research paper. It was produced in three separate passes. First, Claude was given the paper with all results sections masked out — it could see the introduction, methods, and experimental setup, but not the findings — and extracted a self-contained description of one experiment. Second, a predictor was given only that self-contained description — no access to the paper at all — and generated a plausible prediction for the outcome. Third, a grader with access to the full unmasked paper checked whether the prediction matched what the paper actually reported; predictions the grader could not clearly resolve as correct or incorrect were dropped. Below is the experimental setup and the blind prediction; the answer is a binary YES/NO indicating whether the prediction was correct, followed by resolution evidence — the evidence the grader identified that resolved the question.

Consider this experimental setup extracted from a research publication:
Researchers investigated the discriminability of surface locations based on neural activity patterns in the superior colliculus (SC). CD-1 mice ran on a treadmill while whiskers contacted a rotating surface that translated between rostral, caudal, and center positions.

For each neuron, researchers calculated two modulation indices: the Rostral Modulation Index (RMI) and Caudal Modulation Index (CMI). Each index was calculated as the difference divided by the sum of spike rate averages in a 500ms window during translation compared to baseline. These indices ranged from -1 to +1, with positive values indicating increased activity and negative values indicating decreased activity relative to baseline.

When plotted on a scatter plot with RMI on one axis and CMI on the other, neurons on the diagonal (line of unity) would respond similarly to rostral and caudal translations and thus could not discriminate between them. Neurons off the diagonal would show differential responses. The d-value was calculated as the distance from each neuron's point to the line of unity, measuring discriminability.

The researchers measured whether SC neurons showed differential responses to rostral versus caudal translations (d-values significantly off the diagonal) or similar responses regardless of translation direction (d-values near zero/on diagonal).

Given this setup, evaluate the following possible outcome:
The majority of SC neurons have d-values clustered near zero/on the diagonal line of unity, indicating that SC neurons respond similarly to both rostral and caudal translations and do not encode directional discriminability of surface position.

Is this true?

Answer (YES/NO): NO